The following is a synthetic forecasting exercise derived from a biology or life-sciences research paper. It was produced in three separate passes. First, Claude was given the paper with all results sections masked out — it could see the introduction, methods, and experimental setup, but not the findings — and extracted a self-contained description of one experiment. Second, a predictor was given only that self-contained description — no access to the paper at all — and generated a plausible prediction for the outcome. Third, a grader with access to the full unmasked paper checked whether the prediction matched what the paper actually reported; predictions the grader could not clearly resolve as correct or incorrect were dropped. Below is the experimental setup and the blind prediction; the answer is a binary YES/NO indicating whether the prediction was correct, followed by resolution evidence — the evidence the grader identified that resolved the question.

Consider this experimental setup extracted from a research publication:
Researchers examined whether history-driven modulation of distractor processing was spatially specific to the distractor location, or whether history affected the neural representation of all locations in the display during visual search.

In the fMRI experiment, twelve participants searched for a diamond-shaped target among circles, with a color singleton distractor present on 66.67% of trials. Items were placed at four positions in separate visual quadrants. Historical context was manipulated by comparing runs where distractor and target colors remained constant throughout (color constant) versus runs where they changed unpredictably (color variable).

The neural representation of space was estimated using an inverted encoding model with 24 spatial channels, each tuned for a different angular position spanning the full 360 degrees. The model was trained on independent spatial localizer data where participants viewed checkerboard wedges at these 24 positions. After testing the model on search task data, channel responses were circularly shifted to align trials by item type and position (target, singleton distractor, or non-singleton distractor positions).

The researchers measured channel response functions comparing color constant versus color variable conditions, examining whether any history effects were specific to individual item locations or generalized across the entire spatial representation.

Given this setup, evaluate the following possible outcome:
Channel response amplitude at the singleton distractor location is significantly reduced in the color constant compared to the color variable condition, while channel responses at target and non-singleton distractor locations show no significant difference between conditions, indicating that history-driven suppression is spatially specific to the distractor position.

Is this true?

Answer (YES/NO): NO